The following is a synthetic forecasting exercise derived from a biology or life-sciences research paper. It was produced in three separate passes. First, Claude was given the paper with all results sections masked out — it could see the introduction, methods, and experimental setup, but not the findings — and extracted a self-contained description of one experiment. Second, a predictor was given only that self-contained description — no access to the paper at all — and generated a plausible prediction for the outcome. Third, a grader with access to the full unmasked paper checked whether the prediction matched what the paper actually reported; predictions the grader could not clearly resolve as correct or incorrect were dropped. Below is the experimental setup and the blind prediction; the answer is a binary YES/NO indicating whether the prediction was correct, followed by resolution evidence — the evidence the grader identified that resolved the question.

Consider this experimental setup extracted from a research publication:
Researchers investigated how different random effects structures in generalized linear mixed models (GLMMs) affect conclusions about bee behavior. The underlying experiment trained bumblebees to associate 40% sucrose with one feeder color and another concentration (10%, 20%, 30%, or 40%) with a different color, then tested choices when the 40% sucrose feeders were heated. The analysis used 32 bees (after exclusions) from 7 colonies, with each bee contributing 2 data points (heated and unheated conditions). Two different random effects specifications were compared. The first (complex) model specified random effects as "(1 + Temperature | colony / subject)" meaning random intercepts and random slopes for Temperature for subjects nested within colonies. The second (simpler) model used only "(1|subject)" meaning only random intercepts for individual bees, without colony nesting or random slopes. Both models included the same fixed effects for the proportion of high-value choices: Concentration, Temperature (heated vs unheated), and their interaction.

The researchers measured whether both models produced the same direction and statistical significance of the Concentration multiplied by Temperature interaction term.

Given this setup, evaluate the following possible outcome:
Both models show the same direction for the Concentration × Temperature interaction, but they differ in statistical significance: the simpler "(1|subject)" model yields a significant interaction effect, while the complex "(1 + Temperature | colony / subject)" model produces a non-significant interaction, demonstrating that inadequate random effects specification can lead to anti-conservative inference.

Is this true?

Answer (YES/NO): NO